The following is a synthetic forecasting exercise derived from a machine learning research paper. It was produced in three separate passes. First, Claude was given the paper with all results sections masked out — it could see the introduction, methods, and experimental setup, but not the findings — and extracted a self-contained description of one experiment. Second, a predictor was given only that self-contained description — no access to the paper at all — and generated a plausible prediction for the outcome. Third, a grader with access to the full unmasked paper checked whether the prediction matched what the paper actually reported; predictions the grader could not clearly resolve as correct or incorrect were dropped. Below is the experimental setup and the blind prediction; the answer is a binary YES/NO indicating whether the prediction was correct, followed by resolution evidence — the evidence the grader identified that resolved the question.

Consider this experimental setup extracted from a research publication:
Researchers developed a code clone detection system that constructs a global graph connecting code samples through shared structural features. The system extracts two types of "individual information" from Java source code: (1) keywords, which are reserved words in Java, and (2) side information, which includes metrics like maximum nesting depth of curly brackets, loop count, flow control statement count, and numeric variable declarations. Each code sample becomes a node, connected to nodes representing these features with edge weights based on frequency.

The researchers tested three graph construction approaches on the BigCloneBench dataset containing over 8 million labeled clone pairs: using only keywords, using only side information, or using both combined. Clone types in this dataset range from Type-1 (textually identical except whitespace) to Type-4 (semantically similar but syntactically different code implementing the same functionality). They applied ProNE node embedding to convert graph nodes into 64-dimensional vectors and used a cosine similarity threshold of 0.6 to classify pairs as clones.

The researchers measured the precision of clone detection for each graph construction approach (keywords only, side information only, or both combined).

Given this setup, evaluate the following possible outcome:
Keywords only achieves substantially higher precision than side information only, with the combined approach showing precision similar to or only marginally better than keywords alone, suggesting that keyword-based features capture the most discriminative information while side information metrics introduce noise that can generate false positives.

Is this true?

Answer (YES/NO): NO